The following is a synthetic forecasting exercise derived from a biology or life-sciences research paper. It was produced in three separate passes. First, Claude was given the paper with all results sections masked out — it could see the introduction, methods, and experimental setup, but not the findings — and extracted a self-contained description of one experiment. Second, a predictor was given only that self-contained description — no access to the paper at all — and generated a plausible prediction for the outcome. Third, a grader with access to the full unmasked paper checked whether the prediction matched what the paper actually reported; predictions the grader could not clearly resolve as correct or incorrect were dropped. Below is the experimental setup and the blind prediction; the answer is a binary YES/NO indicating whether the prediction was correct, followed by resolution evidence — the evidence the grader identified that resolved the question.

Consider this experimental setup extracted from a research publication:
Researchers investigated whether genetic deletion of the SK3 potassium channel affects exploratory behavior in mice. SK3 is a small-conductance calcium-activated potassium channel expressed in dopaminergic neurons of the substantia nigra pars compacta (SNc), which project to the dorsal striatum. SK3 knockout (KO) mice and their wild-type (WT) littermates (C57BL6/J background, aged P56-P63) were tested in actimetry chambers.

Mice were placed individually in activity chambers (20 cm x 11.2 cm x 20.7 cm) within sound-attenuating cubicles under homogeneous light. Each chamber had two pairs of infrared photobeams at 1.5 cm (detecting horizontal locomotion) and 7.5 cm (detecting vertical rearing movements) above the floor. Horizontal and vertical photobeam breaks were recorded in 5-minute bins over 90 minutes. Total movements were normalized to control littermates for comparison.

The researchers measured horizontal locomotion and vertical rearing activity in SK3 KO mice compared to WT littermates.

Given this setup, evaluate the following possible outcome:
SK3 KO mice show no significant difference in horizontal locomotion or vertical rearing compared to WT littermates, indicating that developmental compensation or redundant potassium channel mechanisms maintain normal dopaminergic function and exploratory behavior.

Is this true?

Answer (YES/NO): NO